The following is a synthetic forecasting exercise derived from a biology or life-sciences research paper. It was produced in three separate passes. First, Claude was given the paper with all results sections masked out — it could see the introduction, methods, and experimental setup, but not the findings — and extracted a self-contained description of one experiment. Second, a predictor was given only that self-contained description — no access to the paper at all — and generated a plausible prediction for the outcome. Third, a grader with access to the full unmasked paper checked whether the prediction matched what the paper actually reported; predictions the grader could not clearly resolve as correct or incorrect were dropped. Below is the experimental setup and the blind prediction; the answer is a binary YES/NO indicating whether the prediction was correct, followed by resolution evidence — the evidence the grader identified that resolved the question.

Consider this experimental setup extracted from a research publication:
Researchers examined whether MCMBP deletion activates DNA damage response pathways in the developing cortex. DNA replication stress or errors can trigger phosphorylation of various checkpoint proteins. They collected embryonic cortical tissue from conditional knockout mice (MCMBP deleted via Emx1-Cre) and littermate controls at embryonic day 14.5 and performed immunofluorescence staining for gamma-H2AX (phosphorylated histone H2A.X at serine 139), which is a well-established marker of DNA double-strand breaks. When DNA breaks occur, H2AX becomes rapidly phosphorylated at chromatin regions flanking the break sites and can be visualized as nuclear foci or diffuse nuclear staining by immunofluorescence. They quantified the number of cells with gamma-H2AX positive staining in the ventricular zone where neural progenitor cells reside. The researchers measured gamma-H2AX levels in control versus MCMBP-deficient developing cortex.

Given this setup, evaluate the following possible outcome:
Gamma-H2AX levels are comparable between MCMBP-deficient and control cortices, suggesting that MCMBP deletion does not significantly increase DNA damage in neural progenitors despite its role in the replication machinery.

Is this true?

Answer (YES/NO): NO